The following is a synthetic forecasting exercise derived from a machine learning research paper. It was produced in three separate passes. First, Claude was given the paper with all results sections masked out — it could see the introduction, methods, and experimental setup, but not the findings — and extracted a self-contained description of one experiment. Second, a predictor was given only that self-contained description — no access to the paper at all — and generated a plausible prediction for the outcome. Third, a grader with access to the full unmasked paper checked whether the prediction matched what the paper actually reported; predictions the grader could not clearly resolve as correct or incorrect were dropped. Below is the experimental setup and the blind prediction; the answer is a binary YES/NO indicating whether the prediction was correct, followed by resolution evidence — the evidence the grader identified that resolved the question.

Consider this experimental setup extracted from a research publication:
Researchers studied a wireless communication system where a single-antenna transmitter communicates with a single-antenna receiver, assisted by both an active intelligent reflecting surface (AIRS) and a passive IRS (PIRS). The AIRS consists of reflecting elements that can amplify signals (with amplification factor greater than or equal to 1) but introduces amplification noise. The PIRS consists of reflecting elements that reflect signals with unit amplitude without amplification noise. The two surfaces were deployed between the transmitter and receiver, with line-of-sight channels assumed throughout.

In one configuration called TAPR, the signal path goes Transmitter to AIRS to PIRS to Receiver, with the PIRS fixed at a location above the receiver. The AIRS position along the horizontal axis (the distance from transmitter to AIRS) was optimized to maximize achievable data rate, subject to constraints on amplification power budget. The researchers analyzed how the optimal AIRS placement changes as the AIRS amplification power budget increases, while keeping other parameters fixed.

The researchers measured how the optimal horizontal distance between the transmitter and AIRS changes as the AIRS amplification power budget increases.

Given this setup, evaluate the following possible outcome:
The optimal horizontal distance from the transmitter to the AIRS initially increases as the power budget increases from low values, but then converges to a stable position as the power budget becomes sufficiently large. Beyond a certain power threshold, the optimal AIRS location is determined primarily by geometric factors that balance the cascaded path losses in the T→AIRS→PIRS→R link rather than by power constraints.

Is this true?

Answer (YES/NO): NO